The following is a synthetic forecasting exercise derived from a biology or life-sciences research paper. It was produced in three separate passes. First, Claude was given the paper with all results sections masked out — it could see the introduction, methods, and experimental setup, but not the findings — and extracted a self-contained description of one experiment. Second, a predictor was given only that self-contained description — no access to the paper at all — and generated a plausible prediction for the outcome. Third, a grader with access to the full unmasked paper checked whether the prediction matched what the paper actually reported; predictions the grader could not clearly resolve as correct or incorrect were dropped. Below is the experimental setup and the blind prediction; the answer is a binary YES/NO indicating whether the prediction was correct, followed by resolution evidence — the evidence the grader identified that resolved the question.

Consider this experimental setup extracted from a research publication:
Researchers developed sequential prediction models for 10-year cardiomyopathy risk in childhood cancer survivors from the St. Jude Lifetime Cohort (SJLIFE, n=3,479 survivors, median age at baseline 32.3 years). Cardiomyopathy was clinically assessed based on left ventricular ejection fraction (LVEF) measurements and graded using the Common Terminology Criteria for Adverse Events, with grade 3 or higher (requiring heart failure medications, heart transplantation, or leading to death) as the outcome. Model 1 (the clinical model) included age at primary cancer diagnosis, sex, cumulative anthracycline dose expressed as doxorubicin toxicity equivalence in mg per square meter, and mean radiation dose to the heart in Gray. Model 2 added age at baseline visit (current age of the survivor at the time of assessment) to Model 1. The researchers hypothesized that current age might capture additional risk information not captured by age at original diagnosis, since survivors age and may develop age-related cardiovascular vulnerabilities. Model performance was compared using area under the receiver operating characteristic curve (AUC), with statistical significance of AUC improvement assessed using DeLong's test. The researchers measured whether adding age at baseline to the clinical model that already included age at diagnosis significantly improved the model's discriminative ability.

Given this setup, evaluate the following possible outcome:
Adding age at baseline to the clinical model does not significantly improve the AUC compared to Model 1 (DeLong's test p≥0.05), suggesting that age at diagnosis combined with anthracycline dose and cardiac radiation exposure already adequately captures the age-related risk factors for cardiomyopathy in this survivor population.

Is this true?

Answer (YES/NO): YES